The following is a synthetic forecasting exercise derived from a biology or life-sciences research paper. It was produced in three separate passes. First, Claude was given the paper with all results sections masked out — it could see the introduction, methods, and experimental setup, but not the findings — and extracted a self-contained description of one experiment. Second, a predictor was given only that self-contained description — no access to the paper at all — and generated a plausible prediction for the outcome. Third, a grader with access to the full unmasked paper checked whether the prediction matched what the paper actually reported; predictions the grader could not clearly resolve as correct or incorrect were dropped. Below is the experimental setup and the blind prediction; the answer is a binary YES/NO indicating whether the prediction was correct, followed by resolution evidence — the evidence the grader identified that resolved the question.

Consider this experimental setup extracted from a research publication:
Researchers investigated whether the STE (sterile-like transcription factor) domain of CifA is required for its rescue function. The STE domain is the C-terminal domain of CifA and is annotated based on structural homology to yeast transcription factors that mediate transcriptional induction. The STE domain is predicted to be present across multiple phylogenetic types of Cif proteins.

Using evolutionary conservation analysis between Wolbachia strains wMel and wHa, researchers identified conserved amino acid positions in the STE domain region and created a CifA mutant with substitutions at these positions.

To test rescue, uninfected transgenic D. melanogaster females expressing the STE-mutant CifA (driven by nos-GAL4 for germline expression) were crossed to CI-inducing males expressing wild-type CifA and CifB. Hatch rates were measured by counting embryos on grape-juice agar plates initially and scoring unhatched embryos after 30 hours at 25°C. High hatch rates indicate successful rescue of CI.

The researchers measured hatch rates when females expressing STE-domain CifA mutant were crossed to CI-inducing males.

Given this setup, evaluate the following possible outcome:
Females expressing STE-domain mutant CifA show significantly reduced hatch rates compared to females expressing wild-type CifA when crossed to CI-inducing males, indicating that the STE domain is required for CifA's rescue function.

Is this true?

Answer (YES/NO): NO